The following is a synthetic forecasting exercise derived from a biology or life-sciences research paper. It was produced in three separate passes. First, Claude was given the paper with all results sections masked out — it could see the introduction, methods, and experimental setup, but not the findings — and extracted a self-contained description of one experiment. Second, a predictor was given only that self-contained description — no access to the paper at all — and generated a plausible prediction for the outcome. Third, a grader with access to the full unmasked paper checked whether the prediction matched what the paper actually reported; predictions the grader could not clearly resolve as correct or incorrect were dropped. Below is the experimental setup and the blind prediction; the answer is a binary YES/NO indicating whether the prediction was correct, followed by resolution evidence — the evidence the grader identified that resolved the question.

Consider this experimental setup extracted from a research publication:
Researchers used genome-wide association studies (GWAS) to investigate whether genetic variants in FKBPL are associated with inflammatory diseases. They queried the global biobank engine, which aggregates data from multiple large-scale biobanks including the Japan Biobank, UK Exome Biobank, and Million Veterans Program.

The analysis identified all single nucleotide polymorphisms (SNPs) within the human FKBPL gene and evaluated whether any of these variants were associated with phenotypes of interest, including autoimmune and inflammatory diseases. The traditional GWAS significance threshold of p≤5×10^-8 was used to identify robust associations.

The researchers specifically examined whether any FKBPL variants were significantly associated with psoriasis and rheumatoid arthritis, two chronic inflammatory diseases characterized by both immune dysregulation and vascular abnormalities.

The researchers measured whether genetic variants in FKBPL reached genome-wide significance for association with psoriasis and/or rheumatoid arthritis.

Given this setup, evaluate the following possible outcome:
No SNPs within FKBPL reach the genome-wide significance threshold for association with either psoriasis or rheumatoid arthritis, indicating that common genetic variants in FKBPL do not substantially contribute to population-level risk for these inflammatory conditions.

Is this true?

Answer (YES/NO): NO